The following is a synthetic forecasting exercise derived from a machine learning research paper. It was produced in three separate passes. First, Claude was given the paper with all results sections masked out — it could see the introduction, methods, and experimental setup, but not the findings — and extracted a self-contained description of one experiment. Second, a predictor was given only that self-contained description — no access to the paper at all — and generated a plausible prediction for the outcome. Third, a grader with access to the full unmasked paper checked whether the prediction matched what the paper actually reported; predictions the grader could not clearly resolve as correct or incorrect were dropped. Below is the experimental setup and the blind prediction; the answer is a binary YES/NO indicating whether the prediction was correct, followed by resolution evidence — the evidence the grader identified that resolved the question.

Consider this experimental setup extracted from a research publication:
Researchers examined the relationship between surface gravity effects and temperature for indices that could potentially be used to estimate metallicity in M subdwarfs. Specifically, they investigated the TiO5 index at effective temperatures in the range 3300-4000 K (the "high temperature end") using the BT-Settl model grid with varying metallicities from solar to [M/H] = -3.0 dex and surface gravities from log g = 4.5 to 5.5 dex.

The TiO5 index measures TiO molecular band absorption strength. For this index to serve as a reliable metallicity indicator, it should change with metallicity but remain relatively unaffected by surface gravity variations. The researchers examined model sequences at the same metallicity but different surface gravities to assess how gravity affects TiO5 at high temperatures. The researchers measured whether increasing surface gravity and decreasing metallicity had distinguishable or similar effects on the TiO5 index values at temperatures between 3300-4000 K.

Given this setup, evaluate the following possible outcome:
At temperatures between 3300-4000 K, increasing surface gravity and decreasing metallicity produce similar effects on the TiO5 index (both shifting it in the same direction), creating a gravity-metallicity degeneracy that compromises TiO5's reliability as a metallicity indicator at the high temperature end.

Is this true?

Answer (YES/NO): YES